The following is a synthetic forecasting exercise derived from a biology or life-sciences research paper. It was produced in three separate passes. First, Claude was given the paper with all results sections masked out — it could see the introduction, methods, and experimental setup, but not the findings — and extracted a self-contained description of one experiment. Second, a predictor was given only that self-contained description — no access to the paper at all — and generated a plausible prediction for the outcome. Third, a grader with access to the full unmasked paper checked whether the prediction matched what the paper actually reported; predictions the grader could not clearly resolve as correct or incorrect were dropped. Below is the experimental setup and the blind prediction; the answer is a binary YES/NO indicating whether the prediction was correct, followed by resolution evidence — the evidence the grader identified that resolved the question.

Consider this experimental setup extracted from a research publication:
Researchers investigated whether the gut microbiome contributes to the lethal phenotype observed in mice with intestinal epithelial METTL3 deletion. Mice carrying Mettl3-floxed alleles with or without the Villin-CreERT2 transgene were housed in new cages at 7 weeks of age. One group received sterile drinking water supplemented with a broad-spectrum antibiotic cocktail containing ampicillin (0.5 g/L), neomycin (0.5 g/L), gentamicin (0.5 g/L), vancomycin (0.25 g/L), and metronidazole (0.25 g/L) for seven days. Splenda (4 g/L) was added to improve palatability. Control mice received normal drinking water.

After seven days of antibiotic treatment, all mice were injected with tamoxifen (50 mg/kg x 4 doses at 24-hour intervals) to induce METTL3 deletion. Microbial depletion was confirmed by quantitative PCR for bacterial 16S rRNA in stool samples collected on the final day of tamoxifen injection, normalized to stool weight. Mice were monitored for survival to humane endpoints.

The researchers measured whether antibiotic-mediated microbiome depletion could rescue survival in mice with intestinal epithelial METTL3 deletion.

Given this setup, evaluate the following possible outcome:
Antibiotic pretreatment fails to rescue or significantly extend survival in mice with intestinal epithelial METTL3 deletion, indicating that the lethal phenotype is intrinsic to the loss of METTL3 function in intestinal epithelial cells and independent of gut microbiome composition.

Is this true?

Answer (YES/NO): YES